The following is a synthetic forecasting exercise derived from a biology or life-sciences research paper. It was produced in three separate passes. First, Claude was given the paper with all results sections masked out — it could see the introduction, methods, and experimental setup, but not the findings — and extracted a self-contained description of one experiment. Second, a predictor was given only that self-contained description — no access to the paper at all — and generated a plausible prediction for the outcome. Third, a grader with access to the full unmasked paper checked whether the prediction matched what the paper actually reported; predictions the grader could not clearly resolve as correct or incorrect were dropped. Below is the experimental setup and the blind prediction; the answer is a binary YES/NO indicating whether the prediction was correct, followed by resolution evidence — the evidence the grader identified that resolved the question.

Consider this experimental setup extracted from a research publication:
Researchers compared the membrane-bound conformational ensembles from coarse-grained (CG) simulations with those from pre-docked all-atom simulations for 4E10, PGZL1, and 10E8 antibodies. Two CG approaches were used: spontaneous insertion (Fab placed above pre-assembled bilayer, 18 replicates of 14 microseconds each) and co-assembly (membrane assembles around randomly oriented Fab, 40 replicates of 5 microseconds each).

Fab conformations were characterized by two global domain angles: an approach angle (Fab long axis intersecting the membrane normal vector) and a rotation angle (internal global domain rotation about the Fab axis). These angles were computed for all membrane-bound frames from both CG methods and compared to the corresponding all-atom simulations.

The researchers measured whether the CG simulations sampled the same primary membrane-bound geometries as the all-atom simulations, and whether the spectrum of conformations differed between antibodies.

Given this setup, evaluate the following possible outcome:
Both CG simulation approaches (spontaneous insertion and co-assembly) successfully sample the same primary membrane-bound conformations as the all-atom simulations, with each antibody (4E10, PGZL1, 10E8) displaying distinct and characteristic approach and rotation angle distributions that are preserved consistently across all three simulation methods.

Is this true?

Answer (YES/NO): YES